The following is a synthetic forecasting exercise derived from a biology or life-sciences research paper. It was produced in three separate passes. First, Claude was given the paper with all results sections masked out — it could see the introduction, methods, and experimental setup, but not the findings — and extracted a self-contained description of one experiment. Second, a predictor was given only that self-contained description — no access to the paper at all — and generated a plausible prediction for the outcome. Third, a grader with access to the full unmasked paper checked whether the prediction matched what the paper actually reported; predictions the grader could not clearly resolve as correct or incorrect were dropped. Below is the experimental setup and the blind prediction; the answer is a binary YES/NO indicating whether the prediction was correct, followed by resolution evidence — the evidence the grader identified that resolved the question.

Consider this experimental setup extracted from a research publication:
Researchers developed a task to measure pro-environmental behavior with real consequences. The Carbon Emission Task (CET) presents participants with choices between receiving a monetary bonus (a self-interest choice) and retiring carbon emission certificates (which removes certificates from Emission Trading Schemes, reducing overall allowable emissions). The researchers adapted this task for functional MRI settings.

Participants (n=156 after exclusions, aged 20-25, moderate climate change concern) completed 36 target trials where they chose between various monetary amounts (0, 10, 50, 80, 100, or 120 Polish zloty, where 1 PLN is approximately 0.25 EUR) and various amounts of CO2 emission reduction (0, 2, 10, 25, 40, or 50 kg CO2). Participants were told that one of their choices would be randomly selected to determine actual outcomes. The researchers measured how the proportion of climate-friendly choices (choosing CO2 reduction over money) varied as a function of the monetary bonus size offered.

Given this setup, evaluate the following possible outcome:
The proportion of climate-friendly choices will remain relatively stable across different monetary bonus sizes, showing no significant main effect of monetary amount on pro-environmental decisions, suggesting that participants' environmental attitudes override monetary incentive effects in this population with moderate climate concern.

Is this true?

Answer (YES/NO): NO